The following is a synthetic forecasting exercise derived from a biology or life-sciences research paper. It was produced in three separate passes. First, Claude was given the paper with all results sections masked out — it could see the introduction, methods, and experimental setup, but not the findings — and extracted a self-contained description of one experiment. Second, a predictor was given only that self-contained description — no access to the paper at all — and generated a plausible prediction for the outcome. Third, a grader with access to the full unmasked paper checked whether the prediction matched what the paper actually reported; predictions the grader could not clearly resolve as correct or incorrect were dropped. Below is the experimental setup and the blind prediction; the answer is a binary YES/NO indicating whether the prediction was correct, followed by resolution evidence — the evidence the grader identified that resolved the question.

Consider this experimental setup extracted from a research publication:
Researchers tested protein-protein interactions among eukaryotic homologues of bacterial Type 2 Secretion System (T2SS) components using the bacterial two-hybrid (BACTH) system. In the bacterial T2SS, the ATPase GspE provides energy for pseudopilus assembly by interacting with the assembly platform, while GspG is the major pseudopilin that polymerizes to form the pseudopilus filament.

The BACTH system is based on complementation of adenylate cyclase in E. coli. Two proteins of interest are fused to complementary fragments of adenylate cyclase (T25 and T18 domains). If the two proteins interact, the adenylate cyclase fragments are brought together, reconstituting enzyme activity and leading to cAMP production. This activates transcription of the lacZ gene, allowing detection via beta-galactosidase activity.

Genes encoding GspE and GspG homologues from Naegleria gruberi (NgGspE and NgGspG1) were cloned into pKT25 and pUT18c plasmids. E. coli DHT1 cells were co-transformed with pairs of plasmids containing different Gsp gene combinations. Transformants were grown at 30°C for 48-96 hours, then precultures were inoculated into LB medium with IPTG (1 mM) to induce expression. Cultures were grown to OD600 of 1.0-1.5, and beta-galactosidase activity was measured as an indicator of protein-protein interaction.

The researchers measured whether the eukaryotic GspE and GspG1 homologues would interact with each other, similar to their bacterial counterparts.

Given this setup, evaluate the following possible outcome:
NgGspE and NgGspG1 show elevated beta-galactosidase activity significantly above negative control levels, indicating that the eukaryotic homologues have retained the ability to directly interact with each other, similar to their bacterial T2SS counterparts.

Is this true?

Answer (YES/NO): NO